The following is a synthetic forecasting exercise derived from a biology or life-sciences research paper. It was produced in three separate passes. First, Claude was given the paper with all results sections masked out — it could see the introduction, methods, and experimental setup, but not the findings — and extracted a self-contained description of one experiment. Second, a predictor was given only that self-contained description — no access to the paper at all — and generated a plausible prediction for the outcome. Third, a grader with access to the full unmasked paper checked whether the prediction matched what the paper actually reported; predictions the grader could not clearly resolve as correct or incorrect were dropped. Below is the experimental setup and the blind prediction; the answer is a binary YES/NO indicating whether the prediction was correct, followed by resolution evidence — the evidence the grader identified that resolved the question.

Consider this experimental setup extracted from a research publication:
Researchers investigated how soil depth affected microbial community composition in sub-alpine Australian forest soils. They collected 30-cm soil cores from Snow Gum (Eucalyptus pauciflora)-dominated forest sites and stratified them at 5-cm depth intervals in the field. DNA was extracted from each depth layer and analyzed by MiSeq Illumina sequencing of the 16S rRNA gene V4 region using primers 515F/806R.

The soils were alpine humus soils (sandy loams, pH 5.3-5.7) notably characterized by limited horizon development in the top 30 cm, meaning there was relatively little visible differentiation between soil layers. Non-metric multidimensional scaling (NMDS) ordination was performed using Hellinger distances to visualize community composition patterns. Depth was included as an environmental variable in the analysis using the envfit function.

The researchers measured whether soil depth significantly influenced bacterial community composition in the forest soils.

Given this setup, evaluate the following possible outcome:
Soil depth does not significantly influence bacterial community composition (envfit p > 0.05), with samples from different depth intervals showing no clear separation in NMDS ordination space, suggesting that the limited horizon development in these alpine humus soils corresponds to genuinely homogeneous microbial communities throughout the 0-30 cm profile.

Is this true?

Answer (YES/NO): NO